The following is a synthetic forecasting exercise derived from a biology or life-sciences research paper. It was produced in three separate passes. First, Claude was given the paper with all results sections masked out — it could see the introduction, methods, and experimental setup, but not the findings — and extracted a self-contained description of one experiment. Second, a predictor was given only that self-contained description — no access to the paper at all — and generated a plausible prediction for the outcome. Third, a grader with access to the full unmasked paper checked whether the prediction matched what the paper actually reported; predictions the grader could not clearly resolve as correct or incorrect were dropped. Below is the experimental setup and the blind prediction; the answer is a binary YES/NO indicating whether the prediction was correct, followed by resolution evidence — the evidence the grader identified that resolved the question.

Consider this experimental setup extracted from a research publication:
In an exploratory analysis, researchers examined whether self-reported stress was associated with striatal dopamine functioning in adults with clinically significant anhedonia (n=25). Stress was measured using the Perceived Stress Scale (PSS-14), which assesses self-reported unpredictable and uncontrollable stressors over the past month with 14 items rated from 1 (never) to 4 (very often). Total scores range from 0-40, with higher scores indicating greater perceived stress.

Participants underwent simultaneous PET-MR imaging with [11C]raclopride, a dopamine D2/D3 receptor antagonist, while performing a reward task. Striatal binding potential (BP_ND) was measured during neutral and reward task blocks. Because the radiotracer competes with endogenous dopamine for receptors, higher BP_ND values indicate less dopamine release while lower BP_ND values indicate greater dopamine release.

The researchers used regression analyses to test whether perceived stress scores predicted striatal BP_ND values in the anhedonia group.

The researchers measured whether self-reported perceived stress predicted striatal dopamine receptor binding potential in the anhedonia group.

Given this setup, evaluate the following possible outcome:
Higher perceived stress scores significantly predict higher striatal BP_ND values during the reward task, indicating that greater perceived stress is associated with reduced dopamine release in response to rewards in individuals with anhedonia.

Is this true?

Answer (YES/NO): NO